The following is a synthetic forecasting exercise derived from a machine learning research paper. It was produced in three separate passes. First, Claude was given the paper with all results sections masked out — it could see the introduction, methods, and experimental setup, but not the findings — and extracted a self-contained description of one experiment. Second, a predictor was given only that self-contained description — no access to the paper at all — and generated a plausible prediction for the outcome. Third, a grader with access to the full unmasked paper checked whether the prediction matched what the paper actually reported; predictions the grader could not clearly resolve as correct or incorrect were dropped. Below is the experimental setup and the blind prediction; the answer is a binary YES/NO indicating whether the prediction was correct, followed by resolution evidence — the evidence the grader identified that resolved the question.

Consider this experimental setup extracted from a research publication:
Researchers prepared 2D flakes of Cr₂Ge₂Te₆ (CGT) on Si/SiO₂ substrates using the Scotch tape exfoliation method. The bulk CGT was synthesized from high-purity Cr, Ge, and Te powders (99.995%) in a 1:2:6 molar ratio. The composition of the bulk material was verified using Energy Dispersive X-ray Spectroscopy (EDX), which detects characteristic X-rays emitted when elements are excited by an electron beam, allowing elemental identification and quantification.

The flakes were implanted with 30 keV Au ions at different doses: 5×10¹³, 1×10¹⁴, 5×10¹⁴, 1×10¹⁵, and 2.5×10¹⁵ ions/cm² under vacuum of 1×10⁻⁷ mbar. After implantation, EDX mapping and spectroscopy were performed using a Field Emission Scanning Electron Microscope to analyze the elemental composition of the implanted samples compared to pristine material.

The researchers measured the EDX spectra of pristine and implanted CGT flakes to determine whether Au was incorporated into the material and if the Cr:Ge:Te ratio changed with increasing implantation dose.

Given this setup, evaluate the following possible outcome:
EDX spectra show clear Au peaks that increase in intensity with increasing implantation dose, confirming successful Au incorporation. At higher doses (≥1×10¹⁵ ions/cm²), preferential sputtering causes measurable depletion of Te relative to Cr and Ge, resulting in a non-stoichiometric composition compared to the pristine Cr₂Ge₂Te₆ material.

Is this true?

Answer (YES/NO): NO